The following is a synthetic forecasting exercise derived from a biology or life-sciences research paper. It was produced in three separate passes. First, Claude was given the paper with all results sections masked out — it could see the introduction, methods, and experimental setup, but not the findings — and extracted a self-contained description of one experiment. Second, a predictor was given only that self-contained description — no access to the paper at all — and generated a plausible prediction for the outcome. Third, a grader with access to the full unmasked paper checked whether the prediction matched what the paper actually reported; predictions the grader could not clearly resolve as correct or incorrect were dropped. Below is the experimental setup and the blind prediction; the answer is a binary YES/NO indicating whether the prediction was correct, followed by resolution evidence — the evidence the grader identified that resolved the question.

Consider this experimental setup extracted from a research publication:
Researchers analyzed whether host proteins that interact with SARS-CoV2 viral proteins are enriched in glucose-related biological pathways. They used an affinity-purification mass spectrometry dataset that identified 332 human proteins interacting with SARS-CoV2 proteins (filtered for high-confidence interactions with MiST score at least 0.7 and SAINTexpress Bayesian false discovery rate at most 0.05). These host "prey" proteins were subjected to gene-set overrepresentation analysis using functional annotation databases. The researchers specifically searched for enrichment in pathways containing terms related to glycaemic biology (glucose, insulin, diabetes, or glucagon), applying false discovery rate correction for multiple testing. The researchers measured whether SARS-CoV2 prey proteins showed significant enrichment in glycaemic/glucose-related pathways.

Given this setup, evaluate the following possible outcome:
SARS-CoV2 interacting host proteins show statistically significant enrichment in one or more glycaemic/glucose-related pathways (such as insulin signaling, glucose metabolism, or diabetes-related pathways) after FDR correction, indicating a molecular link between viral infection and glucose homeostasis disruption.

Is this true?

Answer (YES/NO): YES